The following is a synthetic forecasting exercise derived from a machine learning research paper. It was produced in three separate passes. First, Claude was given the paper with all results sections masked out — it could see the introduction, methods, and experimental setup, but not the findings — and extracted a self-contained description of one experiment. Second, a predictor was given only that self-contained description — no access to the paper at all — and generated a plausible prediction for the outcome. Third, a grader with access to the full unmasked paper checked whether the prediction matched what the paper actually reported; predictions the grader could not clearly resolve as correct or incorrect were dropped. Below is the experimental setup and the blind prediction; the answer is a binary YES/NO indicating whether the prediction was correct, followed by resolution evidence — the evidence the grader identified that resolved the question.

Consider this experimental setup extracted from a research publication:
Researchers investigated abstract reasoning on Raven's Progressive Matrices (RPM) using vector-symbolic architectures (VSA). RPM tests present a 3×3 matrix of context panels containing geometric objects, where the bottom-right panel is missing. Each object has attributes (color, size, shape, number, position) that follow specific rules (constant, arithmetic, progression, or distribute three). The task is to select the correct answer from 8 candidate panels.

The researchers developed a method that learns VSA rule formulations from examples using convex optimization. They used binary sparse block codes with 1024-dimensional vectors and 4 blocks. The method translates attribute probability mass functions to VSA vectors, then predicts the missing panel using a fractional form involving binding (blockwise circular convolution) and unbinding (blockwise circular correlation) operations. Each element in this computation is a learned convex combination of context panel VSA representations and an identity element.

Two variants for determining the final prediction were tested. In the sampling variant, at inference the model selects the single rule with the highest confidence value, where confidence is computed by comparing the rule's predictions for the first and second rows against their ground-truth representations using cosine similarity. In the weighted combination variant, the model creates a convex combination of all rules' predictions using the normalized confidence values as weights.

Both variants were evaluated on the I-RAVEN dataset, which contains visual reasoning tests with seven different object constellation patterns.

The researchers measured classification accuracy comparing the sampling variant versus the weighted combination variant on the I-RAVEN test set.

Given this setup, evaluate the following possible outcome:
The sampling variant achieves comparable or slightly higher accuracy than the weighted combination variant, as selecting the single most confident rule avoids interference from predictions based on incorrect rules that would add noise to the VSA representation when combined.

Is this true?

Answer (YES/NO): NO